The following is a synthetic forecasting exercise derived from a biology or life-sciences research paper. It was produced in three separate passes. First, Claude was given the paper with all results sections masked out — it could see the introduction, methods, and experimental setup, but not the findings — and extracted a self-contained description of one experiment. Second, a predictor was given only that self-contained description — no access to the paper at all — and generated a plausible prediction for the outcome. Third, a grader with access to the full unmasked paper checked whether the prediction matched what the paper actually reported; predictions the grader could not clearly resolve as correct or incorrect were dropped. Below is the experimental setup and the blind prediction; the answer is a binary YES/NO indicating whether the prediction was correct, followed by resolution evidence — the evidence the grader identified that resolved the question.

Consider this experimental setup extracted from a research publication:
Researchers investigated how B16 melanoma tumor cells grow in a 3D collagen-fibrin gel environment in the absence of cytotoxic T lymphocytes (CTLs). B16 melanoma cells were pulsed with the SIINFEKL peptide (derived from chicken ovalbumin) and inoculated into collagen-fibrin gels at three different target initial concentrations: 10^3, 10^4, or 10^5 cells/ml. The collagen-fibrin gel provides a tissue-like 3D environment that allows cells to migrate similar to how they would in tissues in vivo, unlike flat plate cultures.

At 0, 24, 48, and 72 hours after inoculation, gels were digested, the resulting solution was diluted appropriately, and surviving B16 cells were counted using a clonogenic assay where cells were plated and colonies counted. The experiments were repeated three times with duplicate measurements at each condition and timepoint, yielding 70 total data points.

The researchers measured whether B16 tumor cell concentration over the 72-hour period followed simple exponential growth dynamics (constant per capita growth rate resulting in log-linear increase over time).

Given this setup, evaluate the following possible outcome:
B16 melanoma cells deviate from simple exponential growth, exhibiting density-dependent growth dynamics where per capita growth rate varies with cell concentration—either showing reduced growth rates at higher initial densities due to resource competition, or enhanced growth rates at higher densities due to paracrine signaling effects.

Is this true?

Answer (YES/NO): YES